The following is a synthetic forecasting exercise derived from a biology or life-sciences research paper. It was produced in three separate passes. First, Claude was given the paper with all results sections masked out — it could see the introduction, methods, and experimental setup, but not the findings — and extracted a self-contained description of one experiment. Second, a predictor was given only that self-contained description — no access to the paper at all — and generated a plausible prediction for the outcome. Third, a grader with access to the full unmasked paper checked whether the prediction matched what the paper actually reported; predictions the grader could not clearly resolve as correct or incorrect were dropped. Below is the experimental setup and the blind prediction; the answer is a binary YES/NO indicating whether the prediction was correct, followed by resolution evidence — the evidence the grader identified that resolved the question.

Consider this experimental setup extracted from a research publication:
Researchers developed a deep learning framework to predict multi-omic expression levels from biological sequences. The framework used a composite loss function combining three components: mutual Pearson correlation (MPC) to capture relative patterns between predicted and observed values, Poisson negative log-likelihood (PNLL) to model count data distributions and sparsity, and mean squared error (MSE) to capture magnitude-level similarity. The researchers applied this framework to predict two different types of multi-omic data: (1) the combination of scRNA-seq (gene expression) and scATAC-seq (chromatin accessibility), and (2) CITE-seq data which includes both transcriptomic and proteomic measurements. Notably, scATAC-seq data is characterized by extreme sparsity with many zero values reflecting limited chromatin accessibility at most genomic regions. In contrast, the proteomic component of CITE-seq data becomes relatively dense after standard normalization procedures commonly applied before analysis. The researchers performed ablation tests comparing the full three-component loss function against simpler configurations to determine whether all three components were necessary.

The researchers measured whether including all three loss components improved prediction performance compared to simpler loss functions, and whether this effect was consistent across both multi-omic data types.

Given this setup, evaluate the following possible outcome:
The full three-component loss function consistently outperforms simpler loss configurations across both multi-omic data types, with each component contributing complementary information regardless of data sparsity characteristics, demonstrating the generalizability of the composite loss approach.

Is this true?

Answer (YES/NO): NO